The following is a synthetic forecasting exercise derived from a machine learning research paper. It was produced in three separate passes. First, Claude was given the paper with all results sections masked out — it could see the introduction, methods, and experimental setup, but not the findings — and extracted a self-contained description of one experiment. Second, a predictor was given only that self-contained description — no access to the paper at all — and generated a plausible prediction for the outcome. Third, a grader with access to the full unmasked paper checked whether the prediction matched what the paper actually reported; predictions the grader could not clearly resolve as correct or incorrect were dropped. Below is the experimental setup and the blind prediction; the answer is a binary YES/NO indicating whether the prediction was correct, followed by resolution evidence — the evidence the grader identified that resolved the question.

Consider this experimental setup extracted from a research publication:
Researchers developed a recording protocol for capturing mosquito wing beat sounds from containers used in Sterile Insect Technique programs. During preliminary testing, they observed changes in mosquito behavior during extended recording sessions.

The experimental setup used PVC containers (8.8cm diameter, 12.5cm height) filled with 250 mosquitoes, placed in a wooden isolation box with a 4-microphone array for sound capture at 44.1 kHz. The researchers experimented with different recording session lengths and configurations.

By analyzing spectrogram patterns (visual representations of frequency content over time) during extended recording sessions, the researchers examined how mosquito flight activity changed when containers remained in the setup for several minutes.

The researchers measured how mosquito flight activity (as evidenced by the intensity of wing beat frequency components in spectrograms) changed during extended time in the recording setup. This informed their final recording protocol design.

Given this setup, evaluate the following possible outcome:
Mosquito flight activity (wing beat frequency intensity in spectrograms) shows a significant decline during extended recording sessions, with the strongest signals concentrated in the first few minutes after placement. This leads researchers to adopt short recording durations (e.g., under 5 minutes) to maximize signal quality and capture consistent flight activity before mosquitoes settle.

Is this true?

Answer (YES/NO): YES